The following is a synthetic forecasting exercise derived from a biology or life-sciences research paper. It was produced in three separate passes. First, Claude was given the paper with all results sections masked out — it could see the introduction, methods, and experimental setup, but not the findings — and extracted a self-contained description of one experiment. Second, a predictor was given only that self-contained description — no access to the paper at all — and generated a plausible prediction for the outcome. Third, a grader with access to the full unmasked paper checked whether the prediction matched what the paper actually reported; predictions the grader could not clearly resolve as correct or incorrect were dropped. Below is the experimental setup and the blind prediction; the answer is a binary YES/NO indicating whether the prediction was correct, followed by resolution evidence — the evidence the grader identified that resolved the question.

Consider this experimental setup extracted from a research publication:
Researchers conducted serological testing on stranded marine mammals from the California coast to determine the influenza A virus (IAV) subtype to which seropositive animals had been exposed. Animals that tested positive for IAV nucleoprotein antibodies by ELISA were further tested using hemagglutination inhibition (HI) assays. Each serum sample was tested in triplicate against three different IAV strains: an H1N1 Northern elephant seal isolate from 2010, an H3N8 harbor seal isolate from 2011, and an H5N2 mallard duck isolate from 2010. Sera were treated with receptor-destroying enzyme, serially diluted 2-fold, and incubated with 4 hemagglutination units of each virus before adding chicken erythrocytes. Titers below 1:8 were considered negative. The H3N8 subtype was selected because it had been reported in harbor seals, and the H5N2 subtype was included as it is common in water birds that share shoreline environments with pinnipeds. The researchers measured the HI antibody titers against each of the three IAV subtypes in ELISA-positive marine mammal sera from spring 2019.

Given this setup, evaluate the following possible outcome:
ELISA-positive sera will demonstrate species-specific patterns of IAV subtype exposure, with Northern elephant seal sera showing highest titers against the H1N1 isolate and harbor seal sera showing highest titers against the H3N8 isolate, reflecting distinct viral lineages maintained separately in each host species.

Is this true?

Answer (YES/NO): NO